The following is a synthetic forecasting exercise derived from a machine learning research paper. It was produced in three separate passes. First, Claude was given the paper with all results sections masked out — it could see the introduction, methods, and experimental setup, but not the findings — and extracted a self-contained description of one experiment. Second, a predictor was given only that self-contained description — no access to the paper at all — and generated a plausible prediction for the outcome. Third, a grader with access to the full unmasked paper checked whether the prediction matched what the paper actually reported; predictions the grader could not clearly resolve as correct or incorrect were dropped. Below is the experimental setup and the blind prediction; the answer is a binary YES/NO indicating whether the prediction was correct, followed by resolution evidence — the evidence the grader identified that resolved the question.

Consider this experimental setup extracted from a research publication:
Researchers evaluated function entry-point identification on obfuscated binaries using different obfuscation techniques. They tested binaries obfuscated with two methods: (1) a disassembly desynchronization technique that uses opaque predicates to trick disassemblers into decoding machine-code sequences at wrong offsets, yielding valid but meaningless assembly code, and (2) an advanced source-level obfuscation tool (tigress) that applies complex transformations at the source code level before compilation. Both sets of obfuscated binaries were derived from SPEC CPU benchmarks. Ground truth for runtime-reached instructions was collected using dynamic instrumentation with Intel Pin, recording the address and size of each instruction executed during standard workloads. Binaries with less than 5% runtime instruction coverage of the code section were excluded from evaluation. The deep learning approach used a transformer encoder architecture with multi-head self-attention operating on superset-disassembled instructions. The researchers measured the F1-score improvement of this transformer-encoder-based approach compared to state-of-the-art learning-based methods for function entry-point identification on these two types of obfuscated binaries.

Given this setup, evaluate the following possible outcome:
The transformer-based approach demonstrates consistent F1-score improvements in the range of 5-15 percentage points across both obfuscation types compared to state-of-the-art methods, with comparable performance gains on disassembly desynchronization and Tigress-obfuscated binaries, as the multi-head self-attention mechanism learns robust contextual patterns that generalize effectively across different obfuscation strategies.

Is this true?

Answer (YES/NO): YES